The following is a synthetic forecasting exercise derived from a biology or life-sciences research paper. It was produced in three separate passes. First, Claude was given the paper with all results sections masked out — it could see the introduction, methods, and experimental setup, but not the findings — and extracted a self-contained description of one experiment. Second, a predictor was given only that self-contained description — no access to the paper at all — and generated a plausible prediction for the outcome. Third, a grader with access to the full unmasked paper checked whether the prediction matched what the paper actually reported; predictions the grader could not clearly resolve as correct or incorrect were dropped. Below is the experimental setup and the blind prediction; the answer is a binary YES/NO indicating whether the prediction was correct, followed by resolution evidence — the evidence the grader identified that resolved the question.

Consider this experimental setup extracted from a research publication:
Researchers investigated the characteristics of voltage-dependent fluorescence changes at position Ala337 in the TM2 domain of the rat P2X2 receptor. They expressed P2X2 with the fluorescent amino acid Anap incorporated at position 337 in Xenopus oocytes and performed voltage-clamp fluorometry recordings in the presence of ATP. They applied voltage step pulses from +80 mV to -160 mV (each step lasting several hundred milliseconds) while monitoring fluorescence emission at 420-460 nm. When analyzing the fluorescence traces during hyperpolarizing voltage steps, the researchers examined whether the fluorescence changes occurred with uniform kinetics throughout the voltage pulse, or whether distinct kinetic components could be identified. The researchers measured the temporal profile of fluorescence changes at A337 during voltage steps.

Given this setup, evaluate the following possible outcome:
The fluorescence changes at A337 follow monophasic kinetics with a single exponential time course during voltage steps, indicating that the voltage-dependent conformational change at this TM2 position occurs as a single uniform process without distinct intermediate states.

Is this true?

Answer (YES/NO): NO